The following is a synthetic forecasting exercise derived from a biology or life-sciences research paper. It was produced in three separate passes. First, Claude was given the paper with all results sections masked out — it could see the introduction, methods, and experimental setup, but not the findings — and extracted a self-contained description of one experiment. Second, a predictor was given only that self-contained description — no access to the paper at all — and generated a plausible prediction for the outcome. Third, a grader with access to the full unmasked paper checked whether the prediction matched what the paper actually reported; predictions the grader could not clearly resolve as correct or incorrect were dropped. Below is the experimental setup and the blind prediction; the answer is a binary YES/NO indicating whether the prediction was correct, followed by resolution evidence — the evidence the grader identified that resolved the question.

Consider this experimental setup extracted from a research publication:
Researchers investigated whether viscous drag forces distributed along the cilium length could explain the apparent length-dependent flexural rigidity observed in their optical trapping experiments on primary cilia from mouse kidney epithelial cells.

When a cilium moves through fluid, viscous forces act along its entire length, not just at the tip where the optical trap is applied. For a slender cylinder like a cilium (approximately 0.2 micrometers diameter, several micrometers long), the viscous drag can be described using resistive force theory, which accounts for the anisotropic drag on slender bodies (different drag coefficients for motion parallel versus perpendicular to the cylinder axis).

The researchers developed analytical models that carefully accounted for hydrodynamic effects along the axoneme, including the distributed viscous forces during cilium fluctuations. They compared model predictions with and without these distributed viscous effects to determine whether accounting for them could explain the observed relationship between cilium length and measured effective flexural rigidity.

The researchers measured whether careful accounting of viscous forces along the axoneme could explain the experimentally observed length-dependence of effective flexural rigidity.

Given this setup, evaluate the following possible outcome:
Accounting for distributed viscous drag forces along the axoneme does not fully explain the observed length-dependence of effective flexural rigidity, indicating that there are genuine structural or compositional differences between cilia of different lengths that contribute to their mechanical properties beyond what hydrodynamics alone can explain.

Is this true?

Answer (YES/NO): YES